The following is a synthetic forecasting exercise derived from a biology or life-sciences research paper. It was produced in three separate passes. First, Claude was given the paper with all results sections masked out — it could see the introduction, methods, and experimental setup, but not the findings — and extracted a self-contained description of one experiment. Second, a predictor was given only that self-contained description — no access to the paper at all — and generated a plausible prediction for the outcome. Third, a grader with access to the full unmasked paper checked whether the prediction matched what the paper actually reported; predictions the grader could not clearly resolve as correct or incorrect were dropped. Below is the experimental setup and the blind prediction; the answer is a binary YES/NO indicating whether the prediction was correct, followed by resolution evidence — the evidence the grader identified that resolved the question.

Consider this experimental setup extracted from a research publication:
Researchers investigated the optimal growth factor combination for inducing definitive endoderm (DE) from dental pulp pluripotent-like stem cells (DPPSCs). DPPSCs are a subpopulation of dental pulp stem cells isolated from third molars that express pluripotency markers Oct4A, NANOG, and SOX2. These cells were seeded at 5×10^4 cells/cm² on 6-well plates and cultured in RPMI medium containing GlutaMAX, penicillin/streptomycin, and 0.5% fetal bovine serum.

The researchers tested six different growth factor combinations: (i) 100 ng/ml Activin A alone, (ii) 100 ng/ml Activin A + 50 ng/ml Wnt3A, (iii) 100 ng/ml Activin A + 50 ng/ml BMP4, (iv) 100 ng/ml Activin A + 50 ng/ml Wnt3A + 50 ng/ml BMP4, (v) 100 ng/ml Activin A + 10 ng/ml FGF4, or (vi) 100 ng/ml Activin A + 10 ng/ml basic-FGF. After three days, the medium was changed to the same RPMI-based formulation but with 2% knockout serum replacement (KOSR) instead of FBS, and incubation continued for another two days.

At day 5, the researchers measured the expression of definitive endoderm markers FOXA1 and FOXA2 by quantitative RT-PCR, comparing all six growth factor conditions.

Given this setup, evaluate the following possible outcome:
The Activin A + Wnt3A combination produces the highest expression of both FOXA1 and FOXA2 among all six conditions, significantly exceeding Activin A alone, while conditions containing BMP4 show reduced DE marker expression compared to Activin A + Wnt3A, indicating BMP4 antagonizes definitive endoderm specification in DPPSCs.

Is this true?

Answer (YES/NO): NO